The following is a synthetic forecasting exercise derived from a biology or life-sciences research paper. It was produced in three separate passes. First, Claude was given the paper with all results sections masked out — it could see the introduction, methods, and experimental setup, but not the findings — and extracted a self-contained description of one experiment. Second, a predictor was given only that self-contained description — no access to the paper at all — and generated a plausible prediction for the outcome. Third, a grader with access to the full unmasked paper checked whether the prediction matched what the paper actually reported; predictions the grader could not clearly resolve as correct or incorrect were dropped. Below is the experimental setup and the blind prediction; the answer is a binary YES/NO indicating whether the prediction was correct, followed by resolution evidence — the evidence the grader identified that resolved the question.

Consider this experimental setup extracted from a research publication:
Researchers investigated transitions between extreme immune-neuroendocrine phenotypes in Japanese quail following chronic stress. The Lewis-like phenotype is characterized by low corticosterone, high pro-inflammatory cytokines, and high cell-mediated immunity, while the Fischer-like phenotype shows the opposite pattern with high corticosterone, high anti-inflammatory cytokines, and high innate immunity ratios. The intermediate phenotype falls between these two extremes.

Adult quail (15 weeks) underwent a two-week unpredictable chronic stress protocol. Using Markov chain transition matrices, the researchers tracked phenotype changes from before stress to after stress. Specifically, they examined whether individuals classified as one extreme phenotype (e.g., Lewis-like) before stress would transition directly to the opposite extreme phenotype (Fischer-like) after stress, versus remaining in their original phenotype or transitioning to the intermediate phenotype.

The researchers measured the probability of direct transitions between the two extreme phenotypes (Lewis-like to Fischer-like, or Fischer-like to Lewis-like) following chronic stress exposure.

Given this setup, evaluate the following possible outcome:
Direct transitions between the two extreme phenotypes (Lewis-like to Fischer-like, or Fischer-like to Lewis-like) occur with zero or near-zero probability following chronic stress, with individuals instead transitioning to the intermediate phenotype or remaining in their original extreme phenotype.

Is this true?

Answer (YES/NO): NO